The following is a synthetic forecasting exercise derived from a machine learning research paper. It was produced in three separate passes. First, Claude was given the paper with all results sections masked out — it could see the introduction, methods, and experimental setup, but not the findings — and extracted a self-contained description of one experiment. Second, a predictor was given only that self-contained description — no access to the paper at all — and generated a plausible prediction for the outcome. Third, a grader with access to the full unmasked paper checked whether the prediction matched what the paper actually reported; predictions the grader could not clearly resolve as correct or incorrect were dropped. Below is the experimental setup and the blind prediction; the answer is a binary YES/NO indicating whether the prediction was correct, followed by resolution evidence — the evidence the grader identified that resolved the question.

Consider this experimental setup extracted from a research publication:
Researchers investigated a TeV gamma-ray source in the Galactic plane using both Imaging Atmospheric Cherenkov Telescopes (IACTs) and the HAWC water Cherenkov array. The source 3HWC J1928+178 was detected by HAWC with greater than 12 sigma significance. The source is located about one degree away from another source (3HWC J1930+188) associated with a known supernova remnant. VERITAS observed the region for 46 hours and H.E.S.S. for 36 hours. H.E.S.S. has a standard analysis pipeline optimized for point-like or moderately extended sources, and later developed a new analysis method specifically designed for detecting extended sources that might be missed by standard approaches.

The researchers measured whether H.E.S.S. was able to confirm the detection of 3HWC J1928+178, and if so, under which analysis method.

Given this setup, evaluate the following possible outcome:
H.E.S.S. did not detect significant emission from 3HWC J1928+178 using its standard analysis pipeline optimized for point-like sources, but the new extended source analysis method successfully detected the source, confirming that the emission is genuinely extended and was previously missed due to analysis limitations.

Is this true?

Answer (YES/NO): YES